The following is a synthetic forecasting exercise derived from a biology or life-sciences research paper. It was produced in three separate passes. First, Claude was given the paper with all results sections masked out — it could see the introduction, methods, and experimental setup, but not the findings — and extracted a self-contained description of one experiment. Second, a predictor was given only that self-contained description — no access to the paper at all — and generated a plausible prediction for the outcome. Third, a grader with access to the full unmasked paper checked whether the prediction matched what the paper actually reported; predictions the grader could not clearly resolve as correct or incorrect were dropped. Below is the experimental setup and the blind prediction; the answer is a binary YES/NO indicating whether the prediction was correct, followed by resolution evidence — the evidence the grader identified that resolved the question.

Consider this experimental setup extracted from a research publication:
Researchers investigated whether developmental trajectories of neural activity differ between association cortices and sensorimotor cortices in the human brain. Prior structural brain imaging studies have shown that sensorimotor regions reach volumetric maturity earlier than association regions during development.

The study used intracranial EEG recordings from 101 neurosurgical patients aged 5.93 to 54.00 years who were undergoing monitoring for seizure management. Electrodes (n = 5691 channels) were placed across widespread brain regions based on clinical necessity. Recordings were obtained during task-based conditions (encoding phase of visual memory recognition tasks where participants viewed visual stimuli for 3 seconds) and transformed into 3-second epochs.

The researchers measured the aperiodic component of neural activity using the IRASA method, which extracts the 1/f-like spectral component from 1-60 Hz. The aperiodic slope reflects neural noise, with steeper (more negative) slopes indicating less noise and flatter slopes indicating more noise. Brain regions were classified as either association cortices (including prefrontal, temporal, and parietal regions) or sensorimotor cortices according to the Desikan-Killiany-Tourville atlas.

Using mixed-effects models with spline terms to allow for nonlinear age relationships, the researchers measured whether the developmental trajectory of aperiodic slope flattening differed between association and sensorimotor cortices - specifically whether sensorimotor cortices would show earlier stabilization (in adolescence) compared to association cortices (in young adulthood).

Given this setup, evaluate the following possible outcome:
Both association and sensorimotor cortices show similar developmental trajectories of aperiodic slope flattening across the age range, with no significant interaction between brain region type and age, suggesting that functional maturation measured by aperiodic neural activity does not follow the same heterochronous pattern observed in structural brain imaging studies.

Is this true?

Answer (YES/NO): NO